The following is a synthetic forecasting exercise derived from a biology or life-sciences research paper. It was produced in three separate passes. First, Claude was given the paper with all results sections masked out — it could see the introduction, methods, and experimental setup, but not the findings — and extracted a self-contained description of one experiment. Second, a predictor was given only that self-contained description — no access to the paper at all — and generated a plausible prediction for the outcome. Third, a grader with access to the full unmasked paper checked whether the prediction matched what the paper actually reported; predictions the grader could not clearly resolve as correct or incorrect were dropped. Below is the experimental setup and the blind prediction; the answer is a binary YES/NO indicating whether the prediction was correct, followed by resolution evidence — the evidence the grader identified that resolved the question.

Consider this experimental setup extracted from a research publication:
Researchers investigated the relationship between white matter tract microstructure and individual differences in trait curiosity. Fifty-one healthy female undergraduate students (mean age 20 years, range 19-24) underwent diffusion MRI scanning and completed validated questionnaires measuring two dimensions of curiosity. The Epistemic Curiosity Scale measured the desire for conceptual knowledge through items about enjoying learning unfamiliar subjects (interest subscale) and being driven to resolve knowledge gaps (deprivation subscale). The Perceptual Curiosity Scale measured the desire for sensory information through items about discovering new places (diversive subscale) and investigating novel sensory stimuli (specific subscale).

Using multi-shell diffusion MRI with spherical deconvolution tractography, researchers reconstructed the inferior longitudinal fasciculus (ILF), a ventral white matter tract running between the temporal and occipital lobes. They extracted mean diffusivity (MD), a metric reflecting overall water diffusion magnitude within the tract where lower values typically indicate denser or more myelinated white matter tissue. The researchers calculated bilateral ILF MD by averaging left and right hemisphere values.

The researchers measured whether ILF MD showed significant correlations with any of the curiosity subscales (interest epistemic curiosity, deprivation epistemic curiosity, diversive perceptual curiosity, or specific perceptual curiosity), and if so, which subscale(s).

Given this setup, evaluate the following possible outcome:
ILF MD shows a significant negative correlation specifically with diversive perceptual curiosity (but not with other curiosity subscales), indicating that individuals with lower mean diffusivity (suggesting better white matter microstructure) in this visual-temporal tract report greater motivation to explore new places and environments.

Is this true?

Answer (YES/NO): NO